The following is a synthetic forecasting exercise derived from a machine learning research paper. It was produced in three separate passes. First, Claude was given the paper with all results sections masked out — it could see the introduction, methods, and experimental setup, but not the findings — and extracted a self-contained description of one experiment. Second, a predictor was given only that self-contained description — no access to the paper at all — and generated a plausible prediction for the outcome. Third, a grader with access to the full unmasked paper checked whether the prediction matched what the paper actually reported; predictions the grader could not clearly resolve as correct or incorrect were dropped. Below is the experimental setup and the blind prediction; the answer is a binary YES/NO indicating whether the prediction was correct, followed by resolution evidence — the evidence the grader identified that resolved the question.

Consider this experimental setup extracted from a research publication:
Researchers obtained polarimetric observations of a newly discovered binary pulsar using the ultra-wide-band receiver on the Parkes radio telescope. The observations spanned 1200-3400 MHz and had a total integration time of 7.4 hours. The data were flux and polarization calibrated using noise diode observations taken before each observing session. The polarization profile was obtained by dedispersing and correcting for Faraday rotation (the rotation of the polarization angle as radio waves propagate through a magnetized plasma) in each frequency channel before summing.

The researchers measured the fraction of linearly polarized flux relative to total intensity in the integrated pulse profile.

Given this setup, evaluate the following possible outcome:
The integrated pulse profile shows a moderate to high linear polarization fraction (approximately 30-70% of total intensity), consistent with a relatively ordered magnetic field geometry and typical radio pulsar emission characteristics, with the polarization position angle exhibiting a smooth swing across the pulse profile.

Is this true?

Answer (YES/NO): NO